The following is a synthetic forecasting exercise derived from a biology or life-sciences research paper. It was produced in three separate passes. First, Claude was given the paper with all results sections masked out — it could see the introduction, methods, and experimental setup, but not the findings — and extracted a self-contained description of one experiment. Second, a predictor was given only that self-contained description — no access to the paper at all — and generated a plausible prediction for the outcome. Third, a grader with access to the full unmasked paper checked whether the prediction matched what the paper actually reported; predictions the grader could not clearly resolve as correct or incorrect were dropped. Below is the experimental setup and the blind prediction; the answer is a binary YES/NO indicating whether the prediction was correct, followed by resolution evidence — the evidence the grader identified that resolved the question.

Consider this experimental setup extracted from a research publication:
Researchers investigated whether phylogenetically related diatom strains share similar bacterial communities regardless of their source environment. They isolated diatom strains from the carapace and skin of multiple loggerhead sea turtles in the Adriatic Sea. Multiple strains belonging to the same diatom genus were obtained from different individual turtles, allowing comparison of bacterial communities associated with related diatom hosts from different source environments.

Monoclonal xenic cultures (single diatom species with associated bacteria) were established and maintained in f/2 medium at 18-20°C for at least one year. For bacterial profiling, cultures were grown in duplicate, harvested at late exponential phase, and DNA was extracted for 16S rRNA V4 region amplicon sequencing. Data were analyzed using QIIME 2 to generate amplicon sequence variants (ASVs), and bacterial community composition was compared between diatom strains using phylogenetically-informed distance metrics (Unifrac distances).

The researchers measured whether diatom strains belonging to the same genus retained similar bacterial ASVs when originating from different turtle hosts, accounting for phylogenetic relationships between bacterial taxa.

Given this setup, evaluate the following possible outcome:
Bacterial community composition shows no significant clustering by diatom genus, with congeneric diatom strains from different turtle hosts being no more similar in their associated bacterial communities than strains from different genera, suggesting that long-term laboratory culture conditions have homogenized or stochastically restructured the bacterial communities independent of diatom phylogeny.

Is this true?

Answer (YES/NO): NO